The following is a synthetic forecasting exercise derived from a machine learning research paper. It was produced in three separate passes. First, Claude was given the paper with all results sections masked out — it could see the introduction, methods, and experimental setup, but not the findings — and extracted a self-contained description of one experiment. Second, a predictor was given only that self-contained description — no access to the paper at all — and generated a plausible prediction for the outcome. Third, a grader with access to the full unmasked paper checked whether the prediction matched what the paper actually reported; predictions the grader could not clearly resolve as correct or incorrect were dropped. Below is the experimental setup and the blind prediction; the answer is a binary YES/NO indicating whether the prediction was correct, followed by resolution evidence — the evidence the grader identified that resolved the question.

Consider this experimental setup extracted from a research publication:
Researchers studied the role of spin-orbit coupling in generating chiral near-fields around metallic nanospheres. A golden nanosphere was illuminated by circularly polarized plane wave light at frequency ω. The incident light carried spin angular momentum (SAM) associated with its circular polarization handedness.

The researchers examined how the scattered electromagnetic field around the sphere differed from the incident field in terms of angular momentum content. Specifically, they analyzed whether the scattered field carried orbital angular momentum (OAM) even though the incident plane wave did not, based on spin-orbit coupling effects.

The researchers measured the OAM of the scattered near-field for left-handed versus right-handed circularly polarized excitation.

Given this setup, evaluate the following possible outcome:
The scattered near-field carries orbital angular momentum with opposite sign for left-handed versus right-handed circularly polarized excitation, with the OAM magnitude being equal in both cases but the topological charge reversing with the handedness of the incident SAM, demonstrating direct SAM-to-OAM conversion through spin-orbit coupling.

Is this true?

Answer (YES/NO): YES